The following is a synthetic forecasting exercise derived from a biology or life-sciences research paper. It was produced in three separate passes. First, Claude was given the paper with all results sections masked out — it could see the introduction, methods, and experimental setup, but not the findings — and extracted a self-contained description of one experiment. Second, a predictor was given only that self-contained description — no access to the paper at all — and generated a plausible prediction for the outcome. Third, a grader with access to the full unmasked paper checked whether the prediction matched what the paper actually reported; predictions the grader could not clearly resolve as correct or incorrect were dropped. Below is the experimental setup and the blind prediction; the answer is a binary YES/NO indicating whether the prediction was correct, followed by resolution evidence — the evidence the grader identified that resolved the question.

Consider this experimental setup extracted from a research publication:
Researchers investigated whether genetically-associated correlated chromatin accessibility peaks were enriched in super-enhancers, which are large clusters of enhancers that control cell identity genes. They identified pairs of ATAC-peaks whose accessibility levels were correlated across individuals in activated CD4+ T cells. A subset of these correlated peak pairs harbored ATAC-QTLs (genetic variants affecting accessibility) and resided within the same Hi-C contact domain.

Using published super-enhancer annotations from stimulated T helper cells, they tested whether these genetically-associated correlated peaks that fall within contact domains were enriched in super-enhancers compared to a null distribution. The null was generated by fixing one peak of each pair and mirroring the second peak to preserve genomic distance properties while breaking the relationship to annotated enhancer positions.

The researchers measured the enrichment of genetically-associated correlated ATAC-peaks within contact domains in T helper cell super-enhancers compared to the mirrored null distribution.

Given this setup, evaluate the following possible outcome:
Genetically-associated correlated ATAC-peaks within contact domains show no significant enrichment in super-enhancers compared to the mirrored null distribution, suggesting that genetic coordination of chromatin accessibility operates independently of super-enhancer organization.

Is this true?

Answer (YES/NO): NO